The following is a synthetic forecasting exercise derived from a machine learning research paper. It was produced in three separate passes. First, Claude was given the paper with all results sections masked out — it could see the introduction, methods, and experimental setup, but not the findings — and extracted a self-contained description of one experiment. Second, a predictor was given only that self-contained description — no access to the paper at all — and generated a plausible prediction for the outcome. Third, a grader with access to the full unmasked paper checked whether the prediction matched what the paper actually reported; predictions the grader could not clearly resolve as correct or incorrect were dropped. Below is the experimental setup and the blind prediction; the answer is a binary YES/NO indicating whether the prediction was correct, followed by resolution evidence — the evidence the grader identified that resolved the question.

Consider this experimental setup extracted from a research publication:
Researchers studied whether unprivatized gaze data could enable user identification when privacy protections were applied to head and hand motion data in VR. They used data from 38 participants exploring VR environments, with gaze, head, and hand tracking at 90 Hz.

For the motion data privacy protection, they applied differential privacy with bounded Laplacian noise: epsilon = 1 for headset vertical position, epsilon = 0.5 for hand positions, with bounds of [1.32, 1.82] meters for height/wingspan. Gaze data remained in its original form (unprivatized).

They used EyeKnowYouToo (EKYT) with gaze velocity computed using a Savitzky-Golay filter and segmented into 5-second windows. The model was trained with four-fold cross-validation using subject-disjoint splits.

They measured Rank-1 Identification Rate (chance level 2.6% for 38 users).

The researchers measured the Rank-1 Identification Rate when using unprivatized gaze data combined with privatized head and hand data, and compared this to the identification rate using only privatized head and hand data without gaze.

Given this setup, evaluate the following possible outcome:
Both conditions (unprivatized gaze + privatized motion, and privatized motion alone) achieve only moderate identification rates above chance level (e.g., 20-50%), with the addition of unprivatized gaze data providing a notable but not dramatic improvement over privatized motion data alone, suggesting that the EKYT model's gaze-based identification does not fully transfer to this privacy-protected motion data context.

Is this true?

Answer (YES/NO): NO